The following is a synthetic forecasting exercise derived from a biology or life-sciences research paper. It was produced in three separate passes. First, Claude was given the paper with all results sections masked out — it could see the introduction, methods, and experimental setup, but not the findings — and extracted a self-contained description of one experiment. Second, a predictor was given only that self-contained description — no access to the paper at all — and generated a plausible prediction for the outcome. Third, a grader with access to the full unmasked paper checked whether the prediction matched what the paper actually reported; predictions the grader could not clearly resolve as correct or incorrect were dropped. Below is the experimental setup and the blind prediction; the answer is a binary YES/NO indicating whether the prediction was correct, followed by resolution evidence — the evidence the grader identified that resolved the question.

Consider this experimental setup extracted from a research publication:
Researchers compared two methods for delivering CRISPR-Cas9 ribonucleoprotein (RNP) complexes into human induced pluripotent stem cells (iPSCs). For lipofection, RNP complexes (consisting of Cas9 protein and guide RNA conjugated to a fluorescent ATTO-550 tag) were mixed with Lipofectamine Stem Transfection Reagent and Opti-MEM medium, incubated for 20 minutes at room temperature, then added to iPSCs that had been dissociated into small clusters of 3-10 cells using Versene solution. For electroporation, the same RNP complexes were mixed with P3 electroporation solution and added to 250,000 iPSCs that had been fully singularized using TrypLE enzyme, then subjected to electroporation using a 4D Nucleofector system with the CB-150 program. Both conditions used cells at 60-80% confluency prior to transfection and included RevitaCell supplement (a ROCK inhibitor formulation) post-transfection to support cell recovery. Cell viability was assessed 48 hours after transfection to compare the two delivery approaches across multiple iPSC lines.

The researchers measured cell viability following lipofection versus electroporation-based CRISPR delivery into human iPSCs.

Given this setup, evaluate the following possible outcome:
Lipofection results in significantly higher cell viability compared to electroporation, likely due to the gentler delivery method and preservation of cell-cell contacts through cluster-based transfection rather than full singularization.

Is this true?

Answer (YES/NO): YES